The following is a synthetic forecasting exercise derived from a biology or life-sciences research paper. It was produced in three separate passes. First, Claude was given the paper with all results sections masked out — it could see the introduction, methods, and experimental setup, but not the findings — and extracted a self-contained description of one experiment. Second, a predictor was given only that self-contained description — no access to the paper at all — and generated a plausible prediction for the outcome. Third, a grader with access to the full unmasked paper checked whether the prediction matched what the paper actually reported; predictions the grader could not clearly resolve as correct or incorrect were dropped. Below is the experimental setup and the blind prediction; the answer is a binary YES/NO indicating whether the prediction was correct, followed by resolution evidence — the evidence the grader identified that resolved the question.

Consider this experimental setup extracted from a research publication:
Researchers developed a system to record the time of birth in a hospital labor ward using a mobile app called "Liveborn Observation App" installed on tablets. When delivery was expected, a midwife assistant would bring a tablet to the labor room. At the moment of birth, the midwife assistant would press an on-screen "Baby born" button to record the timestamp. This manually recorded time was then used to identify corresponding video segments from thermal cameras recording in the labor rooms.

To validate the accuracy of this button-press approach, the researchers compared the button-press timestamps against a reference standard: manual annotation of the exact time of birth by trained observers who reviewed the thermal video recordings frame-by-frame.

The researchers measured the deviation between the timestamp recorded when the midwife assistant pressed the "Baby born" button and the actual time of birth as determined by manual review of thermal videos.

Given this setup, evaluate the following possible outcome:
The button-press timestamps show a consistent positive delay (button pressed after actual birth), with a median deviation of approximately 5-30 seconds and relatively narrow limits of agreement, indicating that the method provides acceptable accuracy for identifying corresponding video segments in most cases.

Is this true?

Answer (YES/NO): NO